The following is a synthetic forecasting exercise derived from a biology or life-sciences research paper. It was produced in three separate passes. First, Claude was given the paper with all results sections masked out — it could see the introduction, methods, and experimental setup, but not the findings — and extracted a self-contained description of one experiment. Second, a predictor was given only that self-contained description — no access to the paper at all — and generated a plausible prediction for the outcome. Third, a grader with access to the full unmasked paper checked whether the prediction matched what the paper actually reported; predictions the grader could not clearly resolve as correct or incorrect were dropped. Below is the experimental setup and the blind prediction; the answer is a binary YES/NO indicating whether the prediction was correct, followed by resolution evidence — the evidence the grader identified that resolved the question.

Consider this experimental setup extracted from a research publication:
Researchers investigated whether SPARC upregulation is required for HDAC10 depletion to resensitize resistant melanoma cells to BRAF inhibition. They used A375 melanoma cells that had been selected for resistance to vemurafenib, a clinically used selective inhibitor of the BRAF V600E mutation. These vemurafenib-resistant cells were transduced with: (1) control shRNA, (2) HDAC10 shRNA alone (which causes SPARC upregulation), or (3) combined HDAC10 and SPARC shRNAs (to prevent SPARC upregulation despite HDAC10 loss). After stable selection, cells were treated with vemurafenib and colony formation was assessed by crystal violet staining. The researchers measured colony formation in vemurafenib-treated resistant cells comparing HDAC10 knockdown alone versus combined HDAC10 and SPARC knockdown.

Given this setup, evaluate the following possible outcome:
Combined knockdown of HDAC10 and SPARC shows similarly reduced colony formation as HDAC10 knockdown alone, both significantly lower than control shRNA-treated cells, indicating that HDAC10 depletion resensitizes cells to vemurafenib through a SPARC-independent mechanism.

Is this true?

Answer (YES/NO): NO